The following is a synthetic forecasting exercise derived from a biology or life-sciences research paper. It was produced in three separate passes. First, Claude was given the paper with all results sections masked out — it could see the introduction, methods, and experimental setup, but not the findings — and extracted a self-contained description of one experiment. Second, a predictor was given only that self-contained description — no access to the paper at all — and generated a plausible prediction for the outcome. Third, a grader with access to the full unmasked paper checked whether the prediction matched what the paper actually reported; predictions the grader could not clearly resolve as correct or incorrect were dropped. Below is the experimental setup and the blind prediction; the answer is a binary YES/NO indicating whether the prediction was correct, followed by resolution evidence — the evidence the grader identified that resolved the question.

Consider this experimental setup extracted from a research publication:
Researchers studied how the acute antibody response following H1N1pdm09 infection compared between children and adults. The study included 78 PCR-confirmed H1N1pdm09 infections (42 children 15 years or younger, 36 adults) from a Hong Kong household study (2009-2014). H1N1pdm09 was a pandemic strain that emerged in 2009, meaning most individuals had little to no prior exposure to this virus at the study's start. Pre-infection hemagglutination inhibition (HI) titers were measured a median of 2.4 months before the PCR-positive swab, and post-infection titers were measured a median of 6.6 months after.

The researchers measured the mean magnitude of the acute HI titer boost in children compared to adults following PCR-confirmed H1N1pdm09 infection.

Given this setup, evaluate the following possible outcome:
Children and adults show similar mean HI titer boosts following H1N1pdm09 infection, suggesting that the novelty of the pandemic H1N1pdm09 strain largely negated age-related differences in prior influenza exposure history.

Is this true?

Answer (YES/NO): YES